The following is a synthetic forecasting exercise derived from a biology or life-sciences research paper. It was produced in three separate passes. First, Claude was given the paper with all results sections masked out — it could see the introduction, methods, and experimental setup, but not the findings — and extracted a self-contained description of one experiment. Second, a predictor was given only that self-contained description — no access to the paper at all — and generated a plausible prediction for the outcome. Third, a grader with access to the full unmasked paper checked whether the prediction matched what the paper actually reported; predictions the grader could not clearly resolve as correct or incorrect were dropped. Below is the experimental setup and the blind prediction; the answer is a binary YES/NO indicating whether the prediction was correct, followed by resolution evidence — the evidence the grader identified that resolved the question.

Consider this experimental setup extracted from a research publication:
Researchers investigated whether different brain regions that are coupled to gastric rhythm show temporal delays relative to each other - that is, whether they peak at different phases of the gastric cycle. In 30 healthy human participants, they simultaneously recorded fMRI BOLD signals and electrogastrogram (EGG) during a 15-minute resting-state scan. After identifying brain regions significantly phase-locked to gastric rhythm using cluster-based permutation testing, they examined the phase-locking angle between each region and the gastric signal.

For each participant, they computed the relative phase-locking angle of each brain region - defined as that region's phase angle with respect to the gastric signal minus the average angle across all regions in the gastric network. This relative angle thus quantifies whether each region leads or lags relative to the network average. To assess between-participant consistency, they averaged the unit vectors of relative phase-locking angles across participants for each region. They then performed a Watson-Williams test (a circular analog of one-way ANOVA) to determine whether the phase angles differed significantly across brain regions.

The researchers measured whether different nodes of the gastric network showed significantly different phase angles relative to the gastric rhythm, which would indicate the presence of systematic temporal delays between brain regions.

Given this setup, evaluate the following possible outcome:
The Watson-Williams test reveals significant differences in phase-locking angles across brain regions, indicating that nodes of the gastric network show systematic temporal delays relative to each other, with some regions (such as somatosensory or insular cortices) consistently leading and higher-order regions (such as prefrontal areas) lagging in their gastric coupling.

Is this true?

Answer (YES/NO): NO